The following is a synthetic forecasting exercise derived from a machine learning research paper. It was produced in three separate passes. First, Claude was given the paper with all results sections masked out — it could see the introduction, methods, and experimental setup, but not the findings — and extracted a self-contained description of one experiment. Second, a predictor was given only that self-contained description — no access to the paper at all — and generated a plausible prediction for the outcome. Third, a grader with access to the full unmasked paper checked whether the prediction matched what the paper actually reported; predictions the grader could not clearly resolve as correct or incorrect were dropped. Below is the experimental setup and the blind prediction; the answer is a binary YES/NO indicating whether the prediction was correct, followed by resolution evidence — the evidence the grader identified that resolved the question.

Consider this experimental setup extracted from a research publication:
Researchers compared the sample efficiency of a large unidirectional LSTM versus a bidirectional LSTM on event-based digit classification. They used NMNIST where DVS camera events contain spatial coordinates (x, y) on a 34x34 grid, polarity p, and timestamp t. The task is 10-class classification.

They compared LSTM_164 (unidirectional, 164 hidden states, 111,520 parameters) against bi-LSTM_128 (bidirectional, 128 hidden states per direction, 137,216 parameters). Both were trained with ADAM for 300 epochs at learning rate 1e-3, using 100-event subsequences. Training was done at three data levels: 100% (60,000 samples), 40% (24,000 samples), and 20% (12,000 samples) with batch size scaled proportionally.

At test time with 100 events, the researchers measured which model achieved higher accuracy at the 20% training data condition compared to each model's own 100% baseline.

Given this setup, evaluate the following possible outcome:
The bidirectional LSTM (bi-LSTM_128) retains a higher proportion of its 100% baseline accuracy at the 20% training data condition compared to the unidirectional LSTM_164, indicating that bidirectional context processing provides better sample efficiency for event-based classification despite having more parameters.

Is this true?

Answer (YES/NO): YES